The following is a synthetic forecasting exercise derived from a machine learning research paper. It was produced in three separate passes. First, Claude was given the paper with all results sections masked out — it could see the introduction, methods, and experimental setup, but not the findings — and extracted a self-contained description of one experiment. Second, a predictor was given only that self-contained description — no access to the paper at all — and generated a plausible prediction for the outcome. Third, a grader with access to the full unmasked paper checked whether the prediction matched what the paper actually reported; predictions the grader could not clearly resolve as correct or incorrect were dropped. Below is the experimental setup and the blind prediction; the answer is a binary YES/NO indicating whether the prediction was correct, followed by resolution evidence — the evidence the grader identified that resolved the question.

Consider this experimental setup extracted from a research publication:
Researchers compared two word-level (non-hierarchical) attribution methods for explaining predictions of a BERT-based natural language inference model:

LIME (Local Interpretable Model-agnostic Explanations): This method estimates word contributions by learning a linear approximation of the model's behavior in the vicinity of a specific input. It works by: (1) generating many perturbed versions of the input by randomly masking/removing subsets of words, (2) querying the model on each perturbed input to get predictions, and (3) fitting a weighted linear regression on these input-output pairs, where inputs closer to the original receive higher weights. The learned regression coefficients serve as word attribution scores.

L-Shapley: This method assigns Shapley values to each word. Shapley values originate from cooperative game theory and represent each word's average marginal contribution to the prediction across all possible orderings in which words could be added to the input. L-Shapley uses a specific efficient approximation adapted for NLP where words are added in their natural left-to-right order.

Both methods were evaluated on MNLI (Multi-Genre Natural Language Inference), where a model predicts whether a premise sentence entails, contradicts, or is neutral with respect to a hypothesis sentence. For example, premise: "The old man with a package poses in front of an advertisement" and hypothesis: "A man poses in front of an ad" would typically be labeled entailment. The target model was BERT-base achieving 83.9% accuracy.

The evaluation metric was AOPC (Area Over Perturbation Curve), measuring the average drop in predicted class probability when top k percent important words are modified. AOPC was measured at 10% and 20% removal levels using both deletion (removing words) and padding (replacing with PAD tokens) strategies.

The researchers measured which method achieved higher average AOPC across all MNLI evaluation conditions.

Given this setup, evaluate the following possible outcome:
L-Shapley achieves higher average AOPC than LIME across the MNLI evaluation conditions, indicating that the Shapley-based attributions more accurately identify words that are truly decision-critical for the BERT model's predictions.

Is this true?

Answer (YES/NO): NO